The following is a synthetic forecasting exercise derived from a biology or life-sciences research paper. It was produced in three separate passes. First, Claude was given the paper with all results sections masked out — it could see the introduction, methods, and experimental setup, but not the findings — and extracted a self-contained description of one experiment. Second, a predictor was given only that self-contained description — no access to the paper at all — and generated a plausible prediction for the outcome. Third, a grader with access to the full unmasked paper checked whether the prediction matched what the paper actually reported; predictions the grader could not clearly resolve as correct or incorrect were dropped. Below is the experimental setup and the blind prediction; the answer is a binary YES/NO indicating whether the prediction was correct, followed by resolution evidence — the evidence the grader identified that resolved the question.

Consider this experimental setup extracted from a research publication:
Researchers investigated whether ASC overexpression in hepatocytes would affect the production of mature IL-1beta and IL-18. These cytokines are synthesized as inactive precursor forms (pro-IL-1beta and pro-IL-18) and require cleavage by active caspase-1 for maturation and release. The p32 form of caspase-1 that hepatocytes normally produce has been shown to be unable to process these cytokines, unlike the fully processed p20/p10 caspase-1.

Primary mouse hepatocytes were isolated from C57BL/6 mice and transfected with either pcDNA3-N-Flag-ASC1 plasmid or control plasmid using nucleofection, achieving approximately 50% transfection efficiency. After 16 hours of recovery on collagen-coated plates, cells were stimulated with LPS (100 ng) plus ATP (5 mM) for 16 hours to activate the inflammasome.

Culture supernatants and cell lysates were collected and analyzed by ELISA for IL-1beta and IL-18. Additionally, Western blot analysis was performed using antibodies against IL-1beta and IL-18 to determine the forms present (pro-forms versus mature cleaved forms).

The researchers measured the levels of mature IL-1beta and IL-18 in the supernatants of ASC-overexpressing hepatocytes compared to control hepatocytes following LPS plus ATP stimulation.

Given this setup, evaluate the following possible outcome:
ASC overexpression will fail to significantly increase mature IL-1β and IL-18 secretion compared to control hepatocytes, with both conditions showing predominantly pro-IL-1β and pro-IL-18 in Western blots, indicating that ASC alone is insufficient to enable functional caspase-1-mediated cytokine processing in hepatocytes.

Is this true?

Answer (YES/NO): NO